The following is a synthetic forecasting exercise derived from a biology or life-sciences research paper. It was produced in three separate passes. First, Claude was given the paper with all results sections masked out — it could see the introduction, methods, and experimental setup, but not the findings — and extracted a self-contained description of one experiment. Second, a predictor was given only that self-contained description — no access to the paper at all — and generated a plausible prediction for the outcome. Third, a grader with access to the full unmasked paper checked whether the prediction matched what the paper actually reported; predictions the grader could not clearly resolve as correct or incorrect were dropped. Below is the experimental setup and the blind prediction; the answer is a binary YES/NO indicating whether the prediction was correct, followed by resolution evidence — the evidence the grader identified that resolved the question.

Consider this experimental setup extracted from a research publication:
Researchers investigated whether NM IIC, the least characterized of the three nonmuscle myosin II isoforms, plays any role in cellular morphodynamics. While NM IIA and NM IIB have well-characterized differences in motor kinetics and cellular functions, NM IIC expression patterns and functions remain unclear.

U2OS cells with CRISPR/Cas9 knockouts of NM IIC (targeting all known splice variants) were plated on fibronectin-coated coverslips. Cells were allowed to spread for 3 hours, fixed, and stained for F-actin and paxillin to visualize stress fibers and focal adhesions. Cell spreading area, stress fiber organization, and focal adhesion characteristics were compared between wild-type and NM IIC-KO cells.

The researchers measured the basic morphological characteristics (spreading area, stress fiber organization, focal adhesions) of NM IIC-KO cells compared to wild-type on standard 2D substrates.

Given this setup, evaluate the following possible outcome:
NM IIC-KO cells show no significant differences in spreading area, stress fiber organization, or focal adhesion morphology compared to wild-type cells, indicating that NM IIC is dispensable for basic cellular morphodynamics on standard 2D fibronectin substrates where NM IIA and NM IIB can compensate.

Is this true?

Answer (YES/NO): YES